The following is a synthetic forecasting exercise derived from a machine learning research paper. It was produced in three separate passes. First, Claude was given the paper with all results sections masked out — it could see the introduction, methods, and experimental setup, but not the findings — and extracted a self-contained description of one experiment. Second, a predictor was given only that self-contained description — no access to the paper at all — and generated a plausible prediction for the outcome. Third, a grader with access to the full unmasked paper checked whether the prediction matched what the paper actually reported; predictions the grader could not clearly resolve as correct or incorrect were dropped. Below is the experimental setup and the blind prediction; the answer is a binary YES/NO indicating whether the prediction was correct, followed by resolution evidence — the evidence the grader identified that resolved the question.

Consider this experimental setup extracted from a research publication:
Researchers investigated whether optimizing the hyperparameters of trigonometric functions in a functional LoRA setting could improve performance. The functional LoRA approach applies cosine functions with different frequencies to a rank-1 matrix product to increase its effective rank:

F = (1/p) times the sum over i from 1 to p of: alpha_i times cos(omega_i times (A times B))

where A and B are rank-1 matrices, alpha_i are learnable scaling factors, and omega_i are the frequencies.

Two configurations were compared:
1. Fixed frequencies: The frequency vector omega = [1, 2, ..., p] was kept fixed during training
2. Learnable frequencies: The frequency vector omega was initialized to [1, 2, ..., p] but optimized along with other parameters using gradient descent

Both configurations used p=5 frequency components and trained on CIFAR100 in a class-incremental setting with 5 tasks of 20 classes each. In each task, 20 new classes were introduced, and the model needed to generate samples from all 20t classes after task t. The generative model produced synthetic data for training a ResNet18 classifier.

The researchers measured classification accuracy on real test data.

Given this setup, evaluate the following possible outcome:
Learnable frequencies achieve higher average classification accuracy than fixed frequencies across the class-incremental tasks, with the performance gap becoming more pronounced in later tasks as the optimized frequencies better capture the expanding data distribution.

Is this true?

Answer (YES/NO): NO